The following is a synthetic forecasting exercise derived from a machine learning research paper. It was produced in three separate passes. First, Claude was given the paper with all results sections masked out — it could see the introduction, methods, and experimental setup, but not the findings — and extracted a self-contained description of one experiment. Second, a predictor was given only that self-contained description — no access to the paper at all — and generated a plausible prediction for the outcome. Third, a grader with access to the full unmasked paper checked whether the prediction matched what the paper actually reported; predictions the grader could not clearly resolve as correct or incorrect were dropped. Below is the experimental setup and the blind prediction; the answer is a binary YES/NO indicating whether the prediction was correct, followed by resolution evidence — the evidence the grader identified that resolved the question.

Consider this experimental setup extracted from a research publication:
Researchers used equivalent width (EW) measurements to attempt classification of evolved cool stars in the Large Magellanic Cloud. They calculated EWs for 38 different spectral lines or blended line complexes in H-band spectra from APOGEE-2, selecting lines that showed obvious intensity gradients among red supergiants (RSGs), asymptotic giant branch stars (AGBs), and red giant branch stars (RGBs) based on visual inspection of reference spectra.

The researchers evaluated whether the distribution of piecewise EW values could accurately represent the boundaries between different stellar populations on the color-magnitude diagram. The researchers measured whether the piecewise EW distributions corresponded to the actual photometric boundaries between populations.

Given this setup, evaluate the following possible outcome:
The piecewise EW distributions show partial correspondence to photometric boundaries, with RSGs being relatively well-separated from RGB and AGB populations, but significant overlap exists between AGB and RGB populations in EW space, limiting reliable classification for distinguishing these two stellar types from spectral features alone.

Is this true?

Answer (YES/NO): NO